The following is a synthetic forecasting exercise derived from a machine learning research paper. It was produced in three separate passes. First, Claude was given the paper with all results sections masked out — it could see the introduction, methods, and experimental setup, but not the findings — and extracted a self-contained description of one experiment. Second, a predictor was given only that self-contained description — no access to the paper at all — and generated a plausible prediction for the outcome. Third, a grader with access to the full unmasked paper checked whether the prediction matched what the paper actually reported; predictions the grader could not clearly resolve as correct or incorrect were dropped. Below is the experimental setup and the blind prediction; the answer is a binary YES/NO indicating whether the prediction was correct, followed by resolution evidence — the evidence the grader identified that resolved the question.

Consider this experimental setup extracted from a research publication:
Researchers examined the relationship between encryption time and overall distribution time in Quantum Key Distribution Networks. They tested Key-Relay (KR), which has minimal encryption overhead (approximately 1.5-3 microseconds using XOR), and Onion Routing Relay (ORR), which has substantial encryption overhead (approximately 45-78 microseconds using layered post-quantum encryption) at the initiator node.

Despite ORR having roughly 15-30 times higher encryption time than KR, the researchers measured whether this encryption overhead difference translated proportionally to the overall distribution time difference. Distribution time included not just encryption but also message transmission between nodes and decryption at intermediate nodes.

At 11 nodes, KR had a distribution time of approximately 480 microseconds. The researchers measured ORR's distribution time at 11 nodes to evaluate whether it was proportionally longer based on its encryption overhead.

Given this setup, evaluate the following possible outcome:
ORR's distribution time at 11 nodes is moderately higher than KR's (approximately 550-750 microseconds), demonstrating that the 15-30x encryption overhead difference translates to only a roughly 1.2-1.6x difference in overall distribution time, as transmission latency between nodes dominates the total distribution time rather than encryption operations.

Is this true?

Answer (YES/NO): NO